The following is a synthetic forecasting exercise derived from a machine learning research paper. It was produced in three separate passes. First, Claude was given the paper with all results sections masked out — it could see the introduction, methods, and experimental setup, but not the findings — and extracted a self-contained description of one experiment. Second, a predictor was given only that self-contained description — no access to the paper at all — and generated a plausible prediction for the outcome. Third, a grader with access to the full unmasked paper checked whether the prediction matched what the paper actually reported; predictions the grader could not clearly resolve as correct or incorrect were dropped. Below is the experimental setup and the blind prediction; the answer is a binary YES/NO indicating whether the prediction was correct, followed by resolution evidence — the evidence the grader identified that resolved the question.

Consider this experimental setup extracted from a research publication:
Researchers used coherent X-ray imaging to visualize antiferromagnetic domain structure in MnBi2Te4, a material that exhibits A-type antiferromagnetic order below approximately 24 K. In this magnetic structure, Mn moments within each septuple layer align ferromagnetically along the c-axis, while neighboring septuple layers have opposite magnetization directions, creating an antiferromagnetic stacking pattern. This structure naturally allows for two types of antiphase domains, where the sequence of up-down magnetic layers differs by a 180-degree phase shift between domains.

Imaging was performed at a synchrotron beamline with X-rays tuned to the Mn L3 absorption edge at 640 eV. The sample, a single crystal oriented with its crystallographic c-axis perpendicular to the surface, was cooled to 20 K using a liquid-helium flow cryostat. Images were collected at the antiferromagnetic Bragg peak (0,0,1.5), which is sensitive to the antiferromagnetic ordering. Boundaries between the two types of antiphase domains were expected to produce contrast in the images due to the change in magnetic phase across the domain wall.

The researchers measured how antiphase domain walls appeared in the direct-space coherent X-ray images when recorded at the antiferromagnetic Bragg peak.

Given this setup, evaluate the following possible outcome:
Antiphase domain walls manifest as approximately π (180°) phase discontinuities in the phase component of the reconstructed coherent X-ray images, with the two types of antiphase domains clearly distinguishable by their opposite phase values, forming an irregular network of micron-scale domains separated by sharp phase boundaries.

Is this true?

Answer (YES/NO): NO